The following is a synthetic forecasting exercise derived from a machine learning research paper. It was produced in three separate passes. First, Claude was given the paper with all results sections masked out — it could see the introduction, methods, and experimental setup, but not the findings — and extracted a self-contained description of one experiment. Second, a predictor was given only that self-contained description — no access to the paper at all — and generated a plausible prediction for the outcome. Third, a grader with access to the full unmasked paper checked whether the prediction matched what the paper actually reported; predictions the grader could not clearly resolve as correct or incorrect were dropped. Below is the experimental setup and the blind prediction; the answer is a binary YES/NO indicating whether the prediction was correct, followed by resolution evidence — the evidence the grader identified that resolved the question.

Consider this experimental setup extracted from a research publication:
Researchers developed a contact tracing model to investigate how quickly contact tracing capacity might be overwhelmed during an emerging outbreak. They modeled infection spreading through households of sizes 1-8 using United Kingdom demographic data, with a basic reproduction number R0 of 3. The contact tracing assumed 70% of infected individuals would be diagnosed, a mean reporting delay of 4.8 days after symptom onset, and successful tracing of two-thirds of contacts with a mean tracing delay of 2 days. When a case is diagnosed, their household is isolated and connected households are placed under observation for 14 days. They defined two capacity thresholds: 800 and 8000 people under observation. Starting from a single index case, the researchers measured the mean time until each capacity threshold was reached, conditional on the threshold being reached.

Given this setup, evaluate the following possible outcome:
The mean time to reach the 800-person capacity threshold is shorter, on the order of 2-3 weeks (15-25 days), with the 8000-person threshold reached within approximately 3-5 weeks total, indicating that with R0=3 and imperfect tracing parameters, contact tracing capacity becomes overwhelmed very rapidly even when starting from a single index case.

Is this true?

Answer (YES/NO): NO